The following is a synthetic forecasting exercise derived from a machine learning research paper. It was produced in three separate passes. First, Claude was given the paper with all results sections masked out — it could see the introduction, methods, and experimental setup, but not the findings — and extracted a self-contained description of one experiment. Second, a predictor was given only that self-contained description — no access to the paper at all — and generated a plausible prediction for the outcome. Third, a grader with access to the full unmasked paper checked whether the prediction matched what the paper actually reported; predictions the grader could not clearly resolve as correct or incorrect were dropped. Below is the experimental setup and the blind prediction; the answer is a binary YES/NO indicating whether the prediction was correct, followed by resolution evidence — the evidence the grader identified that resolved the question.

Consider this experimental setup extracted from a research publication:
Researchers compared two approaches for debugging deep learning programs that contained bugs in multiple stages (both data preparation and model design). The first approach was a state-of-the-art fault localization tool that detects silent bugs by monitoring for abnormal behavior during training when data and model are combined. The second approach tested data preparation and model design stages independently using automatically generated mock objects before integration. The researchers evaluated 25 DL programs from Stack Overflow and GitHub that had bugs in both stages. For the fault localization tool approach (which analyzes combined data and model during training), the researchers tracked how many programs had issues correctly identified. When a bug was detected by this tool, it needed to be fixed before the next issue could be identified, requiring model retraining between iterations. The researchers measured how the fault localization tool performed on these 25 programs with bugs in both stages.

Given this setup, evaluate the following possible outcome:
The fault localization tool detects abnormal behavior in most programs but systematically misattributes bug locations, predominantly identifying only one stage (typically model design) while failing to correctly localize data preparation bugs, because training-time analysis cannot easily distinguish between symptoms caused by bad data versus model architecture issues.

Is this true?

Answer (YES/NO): NO